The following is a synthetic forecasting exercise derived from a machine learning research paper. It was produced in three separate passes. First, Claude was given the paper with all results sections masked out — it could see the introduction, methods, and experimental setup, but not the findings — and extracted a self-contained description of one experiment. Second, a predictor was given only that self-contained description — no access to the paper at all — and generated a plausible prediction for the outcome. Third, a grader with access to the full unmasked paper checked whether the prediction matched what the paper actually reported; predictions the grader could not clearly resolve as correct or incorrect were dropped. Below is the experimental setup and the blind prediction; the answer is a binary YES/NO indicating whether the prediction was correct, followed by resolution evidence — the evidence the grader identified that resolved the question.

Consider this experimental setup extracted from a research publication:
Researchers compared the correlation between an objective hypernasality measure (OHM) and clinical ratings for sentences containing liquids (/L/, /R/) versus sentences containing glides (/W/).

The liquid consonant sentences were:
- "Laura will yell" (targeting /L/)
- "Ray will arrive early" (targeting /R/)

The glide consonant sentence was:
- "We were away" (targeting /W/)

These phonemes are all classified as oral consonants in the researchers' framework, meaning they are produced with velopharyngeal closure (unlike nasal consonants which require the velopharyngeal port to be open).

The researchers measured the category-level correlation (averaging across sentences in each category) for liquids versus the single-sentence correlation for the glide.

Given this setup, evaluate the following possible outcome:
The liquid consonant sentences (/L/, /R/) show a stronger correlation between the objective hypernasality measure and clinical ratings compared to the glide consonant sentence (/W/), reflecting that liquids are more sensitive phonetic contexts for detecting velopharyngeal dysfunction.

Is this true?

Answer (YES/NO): NO